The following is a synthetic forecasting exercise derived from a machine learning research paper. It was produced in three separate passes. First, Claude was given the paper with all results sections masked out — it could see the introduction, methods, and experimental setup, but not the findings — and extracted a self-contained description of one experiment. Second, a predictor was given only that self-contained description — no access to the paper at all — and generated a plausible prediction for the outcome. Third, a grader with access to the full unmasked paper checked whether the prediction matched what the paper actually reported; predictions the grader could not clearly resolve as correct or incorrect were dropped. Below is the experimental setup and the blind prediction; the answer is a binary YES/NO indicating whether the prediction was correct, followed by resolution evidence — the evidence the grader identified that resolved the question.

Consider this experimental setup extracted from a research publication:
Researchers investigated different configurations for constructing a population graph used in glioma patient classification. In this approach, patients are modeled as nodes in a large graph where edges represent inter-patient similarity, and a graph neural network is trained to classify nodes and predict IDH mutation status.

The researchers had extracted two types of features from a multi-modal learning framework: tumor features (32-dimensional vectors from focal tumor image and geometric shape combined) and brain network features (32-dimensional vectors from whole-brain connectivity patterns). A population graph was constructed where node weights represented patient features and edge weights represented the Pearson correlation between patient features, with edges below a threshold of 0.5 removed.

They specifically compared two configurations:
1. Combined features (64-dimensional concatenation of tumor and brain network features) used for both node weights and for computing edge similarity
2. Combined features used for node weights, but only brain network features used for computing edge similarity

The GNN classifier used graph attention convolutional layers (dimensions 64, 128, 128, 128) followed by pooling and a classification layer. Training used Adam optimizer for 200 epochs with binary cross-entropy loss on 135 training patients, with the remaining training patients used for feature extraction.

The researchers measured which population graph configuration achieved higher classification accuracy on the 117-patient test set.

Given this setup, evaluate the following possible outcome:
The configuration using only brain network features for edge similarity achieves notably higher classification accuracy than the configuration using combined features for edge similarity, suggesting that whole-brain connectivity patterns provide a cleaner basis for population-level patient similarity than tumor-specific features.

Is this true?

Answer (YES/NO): YES